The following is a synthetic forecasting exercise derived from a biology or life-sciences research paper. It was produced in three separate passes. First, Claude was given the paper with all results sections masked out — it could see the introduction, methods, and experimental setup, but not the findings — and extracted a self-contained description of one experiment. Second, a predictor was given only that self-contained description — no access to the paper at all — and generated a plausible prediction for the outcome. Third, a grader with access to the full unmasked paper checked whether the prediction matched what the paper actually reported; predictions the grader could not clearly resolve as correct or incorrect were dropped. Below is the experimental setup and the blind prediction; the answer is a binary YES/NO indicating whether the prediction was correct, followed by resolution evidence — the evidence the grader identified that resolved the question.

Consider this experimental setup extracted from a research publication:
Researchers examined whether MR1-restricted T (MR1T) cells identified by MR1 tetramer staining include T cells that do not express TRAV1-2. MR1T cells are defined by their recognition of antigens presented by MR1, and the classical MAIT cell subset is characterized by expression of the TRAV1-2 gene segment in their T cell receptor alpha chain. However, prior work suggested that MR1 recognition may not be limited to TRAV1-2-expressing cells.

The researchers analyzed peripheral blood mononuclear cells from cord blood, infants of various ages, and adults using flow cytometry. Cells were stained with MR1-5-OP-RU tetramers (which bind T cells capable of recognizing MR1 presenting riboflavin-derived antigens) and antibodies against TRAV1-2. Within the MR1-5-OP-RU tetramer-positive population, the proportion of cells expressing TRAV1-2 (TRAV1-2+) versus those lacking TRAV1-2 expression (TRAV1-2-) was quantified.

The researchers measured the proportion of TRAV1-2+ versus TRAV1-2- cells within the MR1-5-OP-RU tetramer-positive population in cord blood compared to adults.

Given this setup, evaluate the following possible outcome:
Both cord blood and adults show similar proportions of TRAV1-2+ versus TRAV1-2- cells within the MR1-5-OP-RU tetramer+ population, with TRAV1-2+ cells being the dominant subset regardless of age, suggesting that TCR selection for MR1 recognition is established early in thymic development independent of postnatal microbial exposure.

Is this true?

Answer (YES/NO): NO